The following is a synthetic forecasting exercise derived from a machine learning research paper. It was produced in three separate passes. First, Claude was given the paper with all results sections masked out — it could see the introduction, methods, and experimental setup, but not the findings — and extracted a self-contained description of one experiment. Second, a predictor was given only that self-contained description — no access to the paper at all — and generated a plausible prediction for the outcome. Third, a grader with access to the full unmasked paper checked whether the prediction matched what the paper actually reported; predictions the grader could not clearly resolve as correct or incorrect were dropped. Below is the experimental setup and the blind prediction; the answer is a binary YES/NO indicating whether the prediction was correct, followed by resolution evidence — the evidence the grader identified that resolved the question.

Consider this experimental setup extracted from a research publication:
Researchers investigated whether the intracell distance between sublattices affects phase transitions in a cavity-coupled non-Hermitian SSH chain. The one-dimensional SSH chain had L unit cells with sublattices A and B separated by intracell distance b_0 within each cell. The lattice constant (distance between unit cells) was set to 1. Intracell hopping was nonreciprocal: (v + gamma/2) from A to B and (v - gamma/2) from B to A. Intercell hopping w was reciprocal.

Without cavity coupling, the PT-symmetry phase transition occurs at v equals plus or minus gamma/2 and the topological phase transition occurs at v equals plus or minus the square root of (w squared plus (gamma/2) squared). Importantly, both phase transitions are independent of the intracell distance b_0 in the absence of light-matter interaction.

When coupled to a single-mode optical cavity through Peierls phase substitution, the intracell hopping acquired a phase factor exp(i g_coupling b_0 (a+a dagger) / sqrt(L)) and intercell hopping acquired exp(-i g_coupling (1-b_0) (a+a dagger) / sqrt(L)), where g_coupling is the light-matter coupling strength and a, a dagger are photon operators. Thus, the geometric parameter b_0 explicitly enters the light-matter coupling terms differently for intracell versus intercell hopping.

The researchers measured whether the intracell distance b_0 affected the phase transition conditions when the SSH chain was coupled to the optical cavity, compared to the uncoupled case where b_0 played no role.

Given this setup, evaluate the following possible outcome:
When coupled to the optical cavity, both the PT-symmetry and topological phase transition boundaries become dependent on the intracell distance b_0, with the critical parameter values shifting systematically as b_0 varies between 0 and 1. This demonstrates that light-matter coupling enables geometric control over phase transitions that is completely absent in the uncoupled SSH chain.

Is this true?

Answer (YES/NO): NO